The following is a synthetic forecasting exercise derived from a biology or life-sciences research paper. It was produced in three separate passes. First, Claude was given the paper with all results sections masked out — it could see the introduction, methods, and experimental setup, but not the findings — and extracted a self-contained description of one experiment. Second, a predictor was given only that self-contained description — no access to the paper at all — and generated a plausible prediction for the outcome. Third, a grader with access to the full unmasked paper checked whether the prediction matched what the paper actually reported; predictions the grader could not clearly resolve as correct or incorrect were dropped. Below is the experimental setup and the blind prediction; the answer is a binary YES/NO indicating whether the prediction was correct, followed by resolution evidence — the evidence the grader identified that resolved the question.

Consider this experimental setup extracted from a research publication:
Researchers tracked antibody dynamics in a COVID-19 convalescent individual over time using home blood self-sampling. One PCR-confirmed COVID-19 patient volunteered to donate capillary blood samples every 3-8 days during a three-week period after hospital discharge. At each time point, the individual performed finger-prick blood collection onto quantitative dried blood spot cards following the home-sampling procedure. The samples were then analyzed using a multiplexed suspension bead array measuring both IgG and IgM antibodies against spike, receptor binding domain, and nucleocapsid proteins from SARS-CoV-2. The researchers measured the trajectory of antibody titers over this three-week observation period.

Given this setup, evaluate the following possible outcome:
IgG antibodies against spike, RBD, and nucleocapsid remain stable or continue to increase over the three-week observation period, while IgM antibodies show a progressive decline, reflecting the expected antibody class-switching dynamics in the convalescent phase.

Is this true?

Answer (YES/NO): YES